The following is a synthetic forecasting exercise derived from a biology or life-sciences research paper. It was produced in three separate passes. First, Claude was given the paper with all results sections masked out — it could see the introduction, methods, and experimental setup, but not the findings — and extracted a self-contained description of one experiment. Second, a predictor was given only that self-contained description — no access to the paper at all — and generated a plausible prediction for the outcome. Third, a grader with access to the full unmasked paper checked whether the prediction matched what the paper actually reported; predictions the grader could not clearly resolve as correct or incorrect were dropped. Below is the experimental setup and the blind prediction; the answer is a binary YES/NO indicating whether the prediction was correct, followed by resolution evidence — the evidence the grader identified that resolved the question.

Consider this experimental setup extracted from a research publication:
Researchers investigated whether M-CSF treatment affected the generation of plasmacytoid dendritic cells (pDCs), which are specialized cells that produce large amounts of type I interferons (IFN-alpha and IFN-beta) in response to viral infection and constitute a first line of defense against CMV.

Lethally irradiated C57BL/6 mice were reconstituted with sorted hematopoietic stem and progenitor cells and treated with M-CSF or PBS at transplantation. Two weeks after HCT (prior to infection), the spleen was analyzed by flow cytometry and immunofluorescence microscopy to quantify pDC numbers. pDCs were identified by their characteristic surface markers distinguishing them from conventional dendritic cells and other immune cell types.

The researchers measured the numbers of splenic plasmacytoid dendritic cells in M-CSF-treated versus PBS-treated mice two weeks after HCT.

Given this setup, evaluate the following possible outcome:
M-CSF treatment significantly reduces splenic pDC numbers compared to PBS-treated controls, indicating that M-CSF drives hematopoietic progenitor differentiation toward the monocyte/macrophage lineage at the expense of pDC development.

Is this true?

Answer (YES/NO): NO